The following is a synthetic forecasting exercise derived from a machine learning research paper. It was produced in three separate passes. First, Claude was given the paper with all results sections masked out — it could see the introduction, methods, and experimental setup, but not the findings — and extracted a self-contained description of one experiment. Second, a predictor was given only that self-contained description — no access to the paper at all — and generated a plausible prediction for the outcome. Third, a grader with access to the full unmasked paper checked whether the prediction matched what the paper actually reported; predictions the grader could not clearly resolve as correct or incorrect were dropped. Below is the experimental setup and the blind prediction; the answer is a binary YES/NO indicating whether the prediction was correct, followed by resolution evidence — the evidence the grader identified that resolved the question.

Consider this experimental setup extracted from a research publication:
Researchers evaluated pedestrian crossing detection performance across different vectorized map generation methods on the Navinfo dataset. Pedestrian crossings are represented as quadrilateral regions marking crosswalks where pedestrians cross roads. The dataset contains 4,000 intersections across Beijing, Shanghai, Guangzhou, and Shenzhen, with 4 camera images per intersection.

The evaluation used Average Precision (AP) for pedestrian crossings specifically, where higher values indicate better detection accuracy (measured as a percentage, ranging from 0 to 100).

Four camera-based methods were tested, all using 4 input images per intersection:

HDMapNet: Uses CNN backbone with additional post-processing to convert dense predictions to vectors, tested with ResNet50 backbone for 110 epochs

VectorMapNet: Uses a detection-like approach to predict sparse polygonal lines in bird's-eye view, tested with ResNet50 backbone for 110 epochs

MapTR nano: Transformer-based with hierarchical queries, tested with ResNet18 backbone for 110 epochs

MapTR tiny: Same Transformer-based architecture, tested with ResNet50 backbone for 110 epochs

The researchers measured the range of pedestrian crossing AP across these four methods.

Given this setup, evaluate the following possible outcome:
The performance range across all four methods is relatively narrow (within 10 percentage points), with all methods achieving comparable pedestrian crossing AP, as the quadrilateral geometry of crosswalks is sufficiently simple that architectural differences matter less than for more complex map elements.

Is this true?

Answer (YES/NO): NO